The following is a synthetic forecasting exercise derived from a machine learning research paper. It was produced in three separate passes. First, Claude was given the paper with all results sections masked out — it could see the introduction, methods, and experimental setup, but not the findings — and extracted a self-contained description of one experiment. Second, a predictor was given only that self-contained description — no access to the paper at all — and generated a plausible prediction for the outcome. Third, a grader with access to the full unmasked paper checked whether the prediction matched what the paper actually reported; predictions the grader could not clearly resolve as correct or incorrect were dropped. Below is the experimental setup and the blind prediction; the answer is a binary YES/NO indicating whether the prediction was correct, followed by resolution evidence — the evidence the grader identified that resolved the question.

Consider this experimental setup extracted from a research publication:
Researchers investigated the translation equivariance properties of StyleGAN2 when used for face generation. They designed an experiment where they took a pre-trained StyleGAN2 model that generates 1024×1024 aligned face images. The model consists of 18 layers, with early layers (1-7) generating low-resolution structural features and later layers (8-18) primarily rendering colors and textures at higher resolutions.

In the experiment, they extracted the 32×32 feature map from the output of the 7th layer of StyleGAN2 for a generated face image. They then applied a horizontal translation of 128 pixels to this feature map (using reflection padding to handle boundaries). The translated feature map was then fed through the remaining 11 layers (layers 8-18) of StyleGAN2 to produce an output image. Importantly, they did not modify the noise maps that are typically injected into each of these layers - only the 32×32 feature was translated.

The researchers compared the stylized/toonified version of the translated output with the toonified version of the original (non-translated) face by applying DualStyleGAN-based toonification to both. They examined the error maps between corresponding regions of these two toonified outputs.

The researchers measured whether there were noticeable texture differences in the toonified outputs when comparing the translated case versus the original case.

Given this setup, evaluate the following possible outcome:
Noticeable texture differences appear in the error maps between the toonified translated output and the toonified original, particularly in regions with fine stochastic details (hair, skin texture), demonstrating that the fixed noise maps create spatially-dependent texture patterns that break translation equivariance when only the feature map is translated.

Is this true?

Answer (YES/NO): YES